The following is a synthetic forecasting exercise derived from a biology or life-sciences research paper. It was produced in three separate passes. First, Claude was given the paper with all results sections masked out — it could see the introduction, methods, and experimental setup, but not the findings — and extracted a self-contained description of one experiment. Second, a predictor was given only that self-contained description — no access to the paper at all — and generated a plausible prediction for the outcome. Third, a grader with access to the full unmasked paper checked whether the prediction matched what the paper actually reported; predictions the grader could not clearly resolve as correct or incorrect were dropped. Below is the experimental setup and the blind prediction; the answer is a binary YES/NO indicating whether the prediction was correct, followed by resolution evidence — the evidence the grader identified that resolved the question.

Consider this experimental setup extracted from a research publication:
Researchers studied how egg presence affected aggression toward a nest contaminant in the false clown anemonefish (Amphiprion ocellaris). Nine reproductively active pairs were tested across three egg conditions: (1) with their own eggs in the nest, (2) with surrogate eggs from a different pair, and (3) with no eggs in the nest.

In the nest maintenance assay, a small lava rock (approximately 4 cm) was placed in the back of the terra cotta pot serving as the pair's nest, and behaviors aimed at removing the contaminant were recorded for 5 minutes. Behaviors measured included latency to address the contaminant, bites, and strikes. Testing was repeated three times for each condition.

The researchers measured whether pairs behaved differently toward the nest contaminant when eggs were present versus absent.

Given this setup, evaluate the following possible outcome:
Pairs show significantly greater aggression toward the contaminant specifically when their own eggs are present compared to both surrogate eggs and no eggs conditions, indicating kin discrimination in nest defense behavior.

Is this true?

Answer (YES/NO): NO